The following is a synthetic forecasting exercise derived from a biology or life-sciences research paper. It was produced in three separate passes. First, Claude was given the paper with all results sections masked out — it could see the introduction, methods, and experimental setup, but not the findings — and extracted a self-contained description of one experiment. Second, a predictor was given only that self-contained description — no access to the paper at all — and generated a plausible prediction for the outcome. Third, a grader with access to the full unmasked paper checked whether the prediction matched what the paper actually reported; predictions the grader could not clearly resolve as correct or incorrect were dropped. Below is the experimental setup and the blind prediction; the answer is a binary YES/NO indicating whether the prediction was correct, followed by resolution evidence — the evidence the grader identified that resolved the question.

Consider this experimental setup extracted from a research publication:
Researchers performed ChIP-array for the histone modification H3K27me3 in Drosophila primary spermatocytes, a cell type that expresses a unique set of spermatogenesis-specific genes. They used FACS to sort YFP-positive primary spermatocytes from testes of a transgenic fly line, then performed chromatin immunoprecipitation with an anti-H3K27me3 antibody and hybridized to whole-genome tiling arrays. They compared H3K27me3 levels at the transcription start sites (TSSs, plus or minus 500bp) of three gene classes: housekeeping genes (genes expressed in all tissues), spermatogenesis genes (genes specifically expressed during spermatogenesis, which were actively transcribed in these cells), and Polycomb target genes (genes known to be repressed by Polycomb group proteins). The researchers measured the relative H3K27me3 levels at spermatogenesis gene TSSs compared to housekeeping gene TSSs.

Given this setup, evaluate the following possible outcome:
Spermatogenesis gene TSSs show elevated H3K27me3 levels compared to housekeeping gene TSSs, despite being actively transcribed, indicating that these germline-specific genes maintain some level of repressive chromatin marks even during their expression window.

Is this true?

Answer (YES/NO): YES